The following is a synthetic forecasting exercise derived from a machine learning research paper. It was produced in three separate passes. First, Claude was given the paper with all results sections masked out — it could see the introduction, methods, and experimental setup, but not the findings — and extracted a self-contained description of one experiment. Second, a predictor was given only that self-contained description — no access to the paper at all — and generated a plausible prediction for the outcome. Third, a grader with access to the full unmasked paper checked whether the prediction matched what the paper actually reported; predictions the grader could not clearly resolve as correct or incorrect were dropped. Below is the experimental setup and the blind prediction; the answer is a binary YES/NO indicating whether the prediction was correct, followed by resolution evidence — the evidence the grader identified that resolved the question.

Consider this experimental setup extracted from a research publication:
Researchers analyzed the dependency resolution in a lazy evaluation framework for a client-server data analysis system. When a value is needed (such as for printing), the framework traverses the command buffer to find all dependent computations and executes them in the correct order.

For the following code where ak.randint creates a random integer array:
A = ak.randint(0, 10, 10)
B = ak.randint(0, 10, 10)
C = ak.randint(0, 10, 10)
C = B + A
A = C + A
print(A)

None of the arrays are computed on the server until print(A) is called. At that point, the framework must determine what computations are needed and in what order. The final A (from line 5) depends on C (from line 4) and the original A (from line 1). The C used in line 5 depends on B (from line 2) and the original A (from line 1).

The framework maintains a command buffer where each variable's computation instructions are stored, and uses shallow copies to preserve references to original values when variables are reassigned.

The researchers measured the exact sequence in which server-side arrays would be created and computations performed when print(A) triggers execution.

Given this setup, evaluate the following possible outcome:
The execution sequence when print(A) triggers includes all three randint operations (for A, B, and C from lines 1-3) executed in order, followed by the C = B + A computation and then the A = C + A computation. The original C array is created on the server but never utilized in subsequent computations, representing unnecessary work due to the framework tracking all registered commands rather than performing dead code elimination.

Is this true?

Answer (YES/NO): NO